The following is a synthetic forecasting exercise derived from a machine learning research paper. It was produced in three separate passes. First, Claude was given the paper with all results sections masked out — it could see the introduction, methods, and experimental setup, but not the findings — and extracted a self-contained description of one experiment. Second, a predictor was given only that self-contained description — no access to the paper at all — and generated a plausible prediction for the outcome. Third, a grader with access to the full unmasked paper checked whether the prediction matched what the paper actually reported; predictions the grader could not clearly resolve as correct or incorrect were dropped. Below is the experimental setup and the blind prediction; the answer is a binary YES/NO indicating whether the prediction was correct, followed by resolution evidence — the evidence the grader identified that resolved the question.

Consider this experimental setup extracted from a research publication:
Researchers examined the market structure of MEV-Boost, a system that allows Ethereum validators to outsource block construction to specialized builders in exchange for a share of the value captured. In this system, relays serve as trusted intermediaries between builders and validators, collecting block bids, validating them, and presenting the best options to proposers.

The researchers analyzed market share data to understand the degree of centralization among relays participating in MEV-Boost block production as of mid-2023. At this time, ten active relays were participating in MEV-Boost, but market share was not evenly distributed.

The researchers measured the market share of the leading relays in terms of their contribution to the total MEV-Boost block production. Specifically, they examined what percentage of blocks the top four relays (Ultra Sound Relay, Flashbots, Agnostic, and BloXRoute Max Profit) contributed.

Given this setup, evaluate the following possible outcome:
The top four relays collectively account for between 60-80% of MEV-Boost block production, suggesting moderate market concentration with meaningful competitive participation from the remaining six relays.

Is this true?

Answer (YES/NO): NO